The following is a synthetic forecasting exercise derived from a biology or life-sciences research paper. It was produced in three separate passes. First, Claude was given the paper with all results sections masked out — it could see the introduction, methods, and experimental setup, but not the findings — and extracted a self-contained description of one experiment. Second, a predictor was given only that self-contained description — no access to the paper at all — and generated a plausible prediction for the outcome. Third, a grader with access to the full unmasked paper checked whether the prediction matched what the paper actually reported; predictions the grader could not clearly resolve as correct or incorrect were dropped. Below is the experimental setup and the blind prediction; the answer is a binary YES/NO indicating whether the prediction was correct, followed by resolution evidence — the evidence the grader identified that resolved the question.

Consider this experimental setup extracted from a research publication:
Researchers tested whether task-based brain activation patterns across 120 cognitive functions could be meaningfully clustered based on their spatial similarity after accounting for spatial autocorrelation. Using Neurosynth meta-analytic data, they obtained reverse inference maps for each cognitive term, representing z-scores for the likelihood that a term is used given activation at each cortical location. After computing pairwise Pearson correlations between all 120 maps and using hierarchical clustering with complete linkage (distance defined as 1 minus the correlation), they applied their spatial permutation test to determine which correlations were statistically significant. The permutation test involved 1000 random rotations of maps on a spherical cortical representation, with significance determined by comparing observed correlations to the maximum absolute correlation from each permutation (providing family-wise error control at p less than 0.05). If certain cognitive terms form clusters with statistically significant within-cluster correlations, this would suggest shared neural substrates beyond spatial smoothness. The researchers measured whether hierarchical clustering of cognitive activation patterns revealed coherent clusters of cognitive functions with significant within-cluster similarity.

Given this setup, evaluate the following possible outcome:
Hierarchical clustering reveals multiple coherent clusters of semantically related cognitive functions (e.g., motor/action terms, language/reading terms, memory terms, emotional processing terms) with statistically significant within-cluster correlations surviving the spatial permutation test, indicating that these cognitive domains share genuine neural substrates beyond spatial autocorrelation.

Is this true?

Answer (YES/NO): YES